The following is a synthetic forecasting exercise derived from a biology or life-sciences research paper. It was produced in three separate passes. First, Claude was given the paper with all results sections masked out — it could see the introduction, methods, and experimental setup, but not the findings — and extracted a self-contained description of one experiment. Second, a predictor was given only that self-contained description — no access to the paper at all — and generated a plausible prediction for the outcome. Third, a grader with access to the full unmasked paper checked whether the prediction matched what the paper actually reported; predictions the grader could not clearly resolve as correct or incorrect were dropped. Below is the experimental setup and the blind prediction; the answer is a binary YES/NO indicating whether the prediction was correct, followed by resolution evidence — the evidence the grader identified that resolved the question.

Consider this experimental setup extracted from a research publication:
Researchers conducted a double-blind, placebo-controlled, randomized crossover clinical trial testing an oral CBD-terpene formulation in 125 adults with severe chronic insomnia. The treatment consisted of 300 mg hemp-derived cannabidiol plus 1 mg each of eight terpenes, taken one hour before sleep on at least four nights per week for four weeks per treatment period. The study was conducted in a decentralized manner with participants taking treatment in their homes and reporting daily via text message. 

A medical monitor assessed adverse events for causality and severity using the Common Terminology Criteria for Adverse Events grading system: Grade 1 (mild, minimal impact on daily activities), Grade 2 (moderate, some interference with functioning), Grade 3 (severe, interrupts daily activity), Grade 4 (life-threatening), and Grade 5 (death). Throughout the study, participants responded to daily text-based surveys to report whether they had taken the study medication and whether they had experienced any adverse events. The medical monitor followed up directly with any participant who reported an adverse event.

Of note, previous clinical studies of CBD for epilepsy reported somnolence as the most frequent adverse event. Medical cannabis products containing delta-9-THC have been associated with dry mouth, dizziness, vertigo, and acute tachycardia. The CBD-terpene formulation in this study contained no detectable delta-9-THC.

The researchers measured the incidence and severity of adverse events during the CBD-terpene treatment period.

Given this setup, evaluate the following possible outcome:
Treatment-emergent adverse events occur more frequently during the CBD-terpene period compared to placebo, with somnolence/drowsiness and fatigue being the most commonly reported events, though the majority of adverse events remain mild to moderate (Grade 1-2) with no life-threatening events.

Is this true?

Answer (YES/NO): NO